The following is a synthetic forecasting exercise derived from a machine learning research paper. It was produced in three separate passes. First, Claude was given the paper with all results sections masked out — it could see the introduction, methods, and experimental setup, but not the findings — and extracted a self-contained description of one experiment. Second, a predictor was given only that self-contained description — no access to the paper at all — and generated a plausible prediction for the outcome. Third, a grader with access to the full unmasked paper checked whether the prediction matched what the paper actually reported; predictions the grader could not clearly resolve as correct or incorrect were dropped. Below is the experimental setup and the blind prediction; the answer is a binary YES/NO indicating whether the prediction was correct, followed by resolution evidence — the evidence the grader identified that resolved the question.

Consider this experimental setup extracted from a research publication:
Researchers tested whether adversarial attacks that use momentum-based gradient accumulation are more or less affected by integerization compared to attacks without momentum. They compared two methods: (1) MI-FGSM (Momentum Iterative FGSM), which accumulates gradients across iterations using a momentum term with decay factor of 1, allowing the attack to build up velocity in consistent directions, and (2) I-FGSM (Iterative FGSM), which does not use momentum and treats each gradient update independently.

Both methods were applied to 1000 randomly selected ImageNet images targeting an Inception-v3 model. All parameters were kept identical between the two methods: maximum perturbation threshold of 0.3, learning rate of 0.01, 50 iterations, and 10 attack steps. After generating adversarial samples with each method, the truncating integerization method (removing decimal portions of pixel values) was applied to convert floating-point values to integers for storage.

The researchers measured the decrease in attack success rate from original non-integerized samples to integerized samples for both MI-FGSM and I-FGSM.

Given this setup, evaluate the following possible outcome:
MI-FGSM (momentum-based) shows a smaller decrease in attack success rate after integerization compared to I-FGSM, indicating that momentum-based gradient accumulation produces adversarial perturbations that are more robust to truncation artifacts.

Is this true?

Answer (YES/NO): NO